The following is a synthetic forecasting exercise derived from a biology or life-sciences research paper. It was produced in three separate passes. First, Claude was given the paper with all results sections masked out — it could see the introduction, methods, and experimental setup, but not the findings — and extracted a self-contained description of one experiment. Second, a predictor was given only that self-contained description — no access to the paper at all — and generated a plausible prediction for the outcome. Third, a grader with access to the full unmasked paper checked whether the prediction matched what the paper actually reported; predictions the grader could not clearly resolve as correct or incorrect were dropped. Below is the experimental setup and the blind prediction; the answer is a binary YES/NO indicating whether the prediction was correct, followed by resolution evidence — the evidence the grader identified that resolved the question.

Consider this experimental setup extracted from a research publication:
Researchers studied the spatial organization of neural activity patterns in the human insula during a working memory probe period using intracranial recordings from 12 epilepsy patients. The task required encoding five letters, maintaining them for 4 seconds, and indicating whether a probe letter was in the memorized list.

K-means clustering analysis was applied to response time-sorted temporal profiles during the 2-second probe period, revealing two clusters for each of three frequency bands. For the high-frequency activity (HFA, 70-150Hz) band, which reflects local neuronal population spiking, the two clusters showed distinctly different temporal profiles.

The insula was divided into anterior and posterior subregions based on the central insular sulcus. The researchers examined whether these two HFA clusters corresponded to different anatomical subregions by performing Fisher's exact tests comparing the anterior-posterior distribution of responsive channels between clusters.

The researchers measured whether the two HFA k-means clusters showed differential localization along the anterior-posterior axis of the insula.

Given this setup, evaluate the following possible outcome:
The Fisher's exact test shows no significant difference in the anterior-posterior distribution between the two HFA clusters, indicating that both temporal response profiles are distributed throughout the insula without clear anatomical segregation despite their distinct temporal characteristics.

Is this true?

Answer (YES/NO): NO